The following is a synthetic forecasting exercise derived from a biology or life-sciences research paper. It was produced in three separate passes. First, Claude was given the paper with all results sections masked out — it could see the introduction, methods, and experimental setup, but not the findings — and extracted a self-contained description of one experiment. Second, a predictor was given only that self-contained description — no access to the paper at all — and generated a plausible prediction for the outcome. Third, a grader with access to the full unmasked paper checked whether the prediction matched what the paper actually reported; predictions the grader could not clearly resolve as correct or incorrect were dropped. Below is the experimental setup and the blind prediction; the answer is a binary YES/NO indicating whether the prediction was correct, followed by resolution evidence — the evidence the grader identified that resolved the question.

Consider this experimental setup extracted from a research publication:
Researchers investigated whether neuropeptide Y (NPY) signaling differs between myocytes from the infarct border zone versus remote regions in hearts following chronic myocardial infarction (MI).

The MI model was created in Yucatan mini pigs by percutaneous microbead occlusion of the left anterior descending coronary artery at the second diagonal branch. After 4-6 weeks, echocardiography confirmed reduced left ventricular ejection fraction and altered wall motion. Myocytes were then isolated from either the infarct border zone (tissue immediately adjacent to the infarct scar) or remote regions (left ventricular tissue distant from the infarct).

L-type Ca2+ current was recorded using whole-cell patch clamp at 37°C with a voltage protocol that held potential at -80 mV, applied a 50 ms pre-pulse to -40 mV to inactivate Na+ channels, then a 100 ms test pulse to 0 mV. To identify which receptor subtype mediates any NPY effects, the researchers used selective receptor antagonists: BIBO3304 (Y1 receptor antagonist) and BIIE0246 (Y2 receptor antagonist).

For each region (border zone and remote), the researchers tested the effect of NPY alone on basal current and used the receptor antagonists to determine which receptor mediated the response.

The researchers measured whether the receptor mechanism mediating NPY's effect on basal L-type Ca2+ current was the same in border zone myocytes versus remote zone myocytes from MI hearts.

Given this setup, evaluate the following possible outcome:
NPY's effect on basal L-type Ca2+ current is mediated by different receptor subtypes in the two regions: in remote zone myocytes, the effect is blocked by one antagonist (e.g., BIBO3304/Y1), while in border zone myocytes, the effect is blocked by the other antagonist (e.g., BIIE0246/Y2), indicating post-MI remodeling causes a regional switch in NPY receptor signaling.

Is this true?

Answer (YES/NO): NO